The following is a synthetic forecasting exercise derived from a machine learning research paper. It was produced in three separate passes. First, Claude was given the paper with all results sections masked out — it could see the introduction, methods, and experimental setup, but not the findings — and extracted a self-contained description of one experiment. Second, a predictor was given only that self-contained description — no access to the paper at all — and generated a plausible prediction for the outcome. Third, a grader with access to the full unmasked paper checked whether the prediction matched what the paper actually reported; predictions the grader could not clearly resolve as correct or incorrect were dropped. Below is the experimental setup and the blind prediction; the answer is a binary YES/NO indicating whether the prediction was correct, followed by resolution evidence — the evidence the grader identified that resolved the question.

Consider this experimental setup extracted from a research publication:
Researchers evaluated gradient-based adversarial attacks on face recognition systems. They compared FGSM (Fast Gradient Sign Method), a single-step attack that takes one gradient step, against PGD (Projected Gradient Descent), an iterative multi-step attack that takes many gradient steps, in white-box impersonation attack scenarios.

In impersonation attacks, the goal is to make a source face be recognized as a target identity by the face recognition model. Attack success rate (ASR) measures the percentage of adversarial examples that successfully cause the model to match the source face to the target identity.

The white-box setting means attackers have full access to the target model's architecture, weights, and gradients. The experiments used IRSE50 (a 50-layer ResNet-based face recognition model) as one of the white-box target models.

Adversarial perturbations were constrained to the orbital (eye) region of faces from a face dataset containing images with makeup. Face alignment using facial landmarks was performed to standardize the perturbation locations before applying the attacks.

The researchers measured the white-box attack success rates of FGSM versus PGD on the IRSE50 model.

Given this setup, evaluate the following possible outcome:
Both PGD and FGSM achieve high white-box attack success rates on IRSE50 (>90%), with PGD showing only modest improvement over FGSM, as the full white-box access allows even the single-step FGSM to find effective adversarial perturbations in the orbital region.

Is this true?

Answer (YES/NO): NO